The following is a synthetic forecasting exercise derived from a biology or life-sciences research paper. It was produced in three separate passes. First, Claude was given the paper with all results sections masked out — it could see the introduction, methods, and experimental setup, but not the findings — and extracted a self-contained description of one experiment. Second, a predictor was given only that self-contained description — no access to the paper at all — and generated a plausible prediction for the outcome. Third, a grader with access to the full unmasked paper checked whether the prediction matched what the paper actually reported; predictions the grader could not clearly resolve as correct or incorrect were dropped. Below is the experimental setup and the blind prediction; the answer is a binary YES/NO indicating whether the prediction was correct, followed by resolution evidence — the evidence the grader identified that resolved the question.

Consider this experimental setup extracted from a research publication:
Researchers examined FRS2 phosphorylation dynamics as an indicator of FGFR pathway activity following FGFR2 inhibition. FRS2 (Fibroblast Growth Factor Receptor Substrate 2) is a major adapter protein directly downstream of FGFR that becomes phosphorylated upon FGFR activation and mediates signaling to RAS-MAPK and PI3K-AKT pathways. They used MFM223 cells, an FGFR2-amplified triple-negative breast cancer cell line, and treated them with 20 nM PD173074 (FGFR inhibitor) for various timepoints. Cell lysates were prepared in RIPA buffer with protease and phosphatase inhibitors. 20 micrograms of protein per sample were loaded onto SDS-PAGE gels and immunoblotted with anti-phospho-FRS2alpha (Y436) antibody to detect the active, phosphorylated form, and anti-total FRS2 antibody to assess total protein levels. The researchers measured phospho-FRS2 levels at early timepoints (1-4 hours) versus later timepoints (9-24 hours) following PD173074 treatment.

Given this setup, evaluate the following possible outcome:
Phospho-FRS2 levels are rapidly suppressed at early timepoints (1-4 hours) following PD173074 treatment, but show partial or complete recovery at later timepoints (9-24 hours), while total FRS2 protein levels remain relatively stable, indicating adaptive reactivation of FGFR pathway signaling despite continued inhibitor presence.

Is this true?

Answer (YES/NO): NO